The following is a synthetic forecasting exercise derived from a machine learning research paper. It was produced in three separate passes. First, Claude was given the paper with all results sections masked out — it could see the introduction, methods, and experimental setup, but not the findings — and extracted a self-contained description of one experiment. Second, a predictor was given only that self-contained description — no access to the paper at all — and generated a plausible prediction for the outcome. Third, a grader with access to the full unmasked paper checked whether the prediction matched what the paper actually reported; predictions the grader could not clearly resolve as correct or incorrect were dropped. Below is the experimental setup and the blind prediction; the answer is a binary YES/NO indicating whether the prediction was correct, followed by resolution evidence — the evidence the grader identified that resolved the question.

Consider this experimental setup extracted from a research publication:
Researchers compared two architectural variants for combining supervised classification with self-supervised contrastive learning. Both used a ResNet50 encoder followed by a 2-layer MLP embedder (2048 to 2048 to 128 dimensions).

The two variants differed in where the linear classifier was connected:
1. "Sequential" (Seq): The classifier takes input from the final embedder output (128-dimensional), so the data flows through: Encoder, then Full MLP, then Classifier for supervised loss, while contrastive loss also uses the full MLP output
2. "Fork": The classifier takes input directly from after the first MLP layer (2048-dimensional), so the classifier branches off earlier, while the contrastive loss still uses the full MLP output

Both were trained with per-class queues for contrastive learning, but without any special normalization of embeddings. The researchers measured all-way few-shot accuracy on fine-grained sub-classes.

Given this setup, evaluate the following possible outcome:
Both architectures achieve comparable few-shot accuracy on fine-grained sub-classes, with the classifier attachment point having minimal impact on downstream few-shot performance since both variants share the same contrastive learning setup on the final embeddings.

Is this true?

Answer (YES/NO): YES